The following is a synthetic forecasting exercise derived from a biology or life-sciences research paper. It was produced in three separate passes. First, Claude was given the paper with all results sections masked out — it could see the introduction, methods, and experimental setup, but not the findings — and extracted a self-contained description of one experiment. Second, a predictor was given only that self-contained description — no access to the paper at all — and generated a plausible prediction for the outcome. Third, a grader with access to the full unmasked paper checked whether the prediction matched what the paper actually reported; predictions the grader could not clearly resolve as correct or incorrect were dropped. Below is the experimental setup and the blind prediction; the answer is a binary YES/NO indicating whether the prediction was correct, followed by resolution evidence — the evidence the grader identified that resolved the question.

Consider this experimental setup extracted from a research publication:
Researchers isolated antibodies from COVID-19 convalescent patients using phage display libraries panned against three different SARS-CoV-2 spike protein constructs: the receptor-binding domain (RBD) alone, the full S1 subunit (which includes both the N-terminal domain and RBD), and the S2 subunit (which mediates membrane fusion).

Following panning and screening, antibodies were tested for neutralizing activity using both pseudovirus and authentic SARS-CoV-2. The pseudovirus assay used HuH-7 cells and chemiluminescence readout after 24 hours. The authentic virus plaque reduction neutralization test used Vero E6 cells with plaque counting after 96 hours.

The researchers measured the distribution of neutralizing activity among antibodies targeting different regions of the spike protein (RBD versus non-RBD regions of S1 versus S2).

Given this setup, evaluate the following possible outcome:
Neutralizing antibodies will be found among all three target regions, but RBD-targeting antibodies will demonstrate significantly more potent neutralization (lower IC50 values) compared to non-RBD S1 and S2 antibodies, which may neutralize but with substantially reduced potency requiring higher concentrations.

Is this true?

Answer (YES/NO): NO